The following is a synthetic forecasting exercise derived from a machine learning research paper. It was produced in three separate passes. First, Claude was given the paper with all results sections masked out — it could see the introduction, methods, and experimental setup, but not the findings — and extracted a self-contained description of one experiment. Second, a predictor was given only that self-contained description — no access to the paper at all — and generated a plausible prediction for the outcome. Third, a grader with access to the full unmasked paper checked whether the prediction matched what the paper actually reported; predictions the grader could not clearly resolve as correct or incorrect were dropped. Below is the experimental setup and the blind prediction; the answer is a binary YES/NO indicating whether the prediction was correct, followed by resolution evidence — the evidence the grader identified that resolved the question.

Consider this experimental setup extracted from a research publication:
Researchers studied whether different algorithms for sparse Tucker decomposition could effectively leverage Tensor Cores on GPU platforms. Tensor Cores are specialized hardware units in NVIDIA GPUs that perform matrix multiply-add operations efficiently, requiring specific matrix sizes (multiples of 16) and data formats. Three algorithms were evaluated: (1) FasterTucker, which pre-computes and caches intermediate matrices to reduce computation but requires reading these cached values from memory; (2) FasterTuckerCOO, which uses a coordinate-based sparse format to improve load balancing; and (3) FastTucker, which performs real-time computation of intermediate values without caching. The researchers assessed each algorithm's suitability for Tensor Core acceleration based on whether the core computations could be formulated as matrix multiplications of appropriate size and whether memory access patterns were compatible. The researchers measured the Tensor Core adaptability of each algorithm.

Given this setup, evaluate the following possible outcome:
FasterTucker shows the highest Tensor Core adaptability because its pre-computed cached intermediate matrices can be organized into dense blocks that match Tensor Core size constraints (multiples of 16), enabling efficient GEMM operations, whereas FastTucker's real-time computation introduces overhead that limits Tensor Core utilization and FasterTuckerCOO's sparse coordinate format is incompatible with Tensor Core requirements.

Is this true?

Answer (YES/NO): NO